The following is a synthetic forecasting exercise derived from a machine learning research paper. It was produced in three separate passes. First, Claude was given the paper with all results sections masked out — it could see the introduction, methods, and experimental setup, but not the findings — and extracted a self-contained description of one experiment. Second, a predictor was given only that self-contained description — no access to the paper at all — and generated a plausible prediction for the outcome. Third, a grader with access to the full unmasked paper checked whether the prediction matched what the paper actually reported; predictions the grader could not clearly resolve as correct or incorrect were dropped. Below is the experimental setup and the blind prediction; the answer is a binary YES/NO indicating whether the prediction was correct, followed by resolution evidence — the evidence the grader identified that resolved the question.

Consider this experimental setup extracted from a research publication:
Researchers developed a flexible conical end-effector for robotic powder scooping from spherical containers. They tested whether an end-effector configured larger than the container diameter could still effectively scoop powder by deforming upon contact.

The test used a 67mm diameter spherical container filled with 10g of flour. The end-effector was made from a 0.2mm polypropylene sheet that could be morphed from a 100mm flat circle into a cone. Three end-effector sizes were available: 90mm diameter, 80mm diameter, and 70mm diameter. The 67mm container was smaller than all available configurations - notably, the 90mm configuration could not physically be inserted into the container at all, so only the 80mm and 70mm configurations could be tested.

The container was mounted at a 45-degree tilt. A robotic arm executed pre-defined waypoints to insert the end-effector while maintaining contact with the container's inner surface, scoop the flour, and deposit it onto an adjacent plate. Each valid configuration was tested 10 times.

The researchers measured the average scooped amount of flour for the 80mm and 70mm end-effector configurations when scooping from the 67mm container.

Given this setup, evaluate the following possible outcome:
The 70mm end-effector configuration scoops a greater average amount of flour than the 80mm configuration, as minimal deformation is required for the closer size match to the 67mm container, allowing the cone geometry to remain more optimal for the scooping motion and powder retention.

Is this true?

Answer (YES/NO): YES